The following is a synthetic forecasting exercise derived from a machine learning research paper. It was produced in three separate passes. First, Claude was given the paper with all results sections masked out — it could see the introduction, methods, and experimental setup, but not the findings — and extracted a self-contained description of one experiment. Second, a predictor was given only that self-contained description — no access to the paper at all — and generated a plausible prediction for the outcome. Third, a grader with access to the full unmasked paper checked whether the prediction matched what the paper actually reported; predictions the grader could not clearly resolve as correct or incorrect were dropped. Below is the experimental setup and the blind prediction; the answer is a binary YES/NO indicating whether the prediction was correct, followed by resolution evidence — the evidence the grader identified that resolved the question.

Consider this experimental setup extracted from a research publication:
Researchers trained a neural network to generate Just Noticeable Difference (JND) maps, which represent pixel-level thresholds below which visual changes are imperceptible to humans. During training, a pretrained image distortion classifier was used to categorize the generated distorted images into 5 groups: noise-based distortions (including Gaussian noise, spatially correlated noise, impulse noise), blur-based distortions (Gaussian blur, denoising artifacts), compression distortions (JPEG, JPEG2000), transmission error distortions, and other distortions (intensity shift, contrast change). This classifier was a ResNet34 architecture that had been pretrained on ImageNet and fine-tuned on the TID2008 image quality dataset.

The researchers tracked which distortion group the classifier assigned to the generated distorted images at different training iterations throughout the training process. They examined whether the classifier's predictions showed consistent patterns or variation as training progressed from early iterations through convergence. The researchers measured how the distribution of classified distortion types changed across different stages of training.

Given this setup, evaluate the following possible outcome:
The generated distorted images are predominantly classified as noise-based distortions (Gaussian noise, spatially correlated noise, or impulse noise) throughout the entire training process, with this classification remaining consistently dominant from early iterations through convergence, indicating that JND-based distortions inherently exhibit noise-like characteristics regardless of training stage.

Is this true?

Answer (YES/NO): NO